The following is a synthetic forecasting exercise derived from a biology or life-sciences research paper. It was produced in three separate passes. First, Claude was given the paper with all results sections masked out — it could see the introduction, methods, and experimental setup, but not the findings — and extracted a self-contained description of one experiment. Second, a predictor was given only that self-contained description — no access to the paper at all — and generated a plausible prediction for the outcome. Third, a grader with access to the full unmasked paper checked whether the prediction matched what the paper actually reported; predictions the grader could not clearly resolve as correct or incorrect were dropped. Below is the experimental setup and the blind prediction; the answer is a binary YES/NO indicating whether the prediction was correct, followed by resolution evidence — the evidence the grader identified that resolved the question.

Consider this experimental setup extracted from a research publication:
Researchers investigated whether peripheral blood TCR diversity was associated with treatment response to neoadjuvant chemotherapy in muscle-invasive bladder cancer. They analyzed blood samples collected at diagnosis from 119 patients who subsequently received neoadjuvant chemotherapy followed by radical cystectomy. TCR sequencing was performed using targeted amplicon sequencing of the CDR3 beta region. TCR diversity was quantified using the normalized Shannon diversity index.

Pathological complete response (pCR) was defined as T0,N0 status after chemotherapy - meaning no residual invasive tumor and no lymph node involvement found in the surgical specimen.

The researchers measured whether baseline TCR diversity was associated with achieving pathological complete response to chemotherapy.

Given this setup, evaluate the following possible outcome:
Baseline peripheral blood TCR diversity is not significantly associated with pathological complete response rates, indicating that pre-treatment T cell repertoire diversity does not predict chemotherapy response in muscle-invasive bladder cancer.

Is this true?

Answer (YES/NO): YES